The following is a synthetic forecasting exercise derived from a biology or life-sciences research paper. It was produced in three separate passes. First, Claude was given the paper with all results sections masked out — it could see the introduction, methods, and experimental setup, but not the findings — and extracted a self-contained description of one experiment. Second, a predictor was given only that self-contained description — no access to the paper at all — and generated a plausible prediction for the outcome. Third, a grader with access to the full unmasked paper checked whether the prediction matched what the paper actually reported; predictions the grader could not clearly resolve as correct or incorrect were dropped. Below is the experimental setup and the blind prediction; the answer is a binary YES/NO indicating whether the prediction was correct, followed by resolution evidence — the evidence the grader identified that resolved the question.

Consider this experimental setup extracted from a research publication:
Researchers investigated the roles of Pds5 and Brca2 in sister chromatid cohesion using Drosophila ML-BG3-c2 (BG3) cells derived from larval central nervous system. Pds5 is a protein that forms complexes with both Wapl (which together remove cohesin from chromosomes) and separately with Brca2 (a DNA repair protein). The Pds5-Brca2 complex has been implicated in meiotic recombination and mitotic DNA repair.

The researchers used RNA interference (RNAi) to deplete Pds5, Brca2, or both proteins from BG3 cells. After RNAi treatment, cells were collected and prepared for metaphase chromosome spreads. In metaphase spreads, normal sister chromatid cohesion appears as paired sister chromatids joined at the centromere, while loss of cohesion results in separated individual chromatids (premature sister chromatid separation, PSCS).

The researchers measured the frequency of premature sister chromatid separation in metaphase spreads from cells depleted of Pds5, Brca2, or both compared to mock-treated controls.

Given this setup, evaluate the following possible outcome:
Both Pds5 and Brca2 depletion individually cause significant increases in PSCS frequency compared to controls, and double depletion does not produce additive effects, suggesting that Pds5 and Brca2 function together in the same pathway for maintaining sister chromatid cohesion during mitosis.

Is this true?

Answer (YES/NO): NO